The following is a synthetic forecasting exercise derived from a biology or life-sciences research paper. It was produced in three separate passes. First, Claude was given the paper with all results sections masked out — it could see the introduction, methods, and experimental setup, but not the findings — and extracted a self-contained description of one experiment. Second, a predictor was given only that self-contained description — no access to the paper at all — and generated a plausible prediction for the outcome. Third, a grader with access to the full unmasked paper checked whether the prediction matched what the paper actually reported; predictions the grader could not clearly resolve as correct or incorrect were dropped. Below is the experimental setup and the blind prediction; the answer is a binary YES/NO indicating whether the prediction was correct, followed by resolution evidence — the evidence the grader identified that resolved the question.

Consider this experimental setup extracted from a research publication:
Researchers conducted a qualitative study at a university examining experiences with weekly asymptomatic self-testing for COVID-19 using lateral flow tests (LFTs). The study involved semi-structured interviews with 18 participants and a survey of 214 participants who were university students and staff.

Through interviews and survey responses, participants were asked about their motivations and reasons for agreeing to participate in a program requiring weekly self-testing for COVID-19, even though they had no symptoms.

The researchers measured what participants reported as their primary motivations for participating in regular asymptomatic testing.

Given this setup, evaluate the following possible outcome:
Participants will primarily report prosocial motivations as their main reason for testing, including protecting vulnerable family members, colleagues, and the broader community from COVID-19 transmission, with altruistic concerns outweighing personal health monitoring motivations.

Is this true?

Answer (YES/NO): NO